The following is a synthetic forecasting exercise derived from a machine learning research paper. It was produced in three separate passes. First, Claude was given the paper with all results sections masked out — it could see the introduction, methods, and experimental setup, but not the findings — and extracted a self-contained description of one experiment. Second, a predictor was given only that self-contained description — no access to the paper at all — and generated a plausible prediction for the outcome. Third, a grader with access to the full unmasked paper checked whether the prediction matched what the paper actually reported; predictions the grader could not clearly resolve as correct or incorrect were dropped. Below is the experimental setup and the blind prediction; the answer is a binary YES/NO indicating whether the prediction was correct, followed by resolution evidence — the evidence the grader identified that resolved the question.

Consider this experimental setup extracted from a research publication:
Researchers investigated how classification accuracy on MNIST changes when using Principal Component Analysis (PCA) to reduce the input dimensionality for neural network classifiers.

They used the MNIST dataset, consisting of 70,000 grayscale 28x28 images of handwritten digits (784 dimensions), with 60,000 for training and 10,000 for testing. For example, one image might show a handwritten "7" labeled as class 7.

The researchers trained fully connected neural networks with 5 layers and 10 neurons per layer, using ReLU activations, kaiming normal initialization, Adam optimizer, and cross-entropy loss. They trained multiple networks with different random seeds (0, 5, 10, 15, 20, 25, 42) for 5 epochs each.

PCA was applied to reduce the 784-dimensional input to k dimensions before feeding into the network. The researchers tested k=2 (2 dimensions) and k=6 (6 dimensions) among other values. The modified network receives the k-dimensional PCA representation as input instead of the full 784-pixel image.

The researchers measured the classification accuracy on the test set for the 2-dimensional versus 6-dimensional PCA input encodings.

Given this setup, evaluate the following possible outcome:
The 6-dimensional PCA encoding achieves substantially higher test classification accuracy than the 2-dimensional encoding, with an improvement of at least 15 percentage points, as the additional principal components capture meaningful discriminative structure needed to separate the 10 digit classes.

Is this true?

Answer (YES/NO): YES